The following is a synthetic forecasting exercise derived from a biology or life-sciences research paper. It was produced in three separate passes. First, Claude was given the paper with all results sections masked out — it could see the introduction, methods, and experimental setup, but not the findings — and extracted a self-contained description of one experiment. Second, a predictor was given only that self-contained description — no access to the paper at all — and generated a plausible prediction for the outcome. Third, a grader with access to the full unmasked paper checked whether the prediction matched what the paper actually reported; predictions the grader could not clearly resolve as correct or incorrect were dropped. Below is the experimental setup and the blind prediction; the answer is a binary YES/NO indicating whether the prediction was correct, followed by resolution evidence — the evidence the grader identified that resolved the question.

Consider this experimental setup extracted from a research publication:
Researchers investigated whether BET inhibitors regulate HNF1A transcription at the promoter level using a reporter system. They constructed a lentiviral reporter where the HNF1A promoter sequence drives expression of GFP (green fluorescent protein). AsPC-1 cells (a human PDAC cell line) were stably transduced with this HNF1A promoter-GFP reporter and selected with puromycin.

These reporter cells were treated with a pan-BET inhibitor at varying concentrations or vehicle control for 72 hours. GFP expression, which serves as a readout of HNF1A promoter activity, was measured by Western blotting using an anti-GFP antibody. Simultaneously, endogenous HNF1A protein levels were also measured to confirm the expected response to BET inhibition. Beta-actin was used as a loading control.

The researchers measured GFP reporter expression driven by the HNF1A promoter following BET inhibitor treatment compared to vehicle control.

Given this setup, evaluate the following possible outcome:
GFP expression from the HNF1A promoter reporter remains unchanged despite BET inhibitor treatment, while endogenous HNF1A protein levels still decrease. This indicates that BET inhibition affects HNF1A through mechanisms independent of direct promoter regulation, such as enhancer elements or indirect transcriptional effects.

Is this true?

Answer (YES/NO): NO